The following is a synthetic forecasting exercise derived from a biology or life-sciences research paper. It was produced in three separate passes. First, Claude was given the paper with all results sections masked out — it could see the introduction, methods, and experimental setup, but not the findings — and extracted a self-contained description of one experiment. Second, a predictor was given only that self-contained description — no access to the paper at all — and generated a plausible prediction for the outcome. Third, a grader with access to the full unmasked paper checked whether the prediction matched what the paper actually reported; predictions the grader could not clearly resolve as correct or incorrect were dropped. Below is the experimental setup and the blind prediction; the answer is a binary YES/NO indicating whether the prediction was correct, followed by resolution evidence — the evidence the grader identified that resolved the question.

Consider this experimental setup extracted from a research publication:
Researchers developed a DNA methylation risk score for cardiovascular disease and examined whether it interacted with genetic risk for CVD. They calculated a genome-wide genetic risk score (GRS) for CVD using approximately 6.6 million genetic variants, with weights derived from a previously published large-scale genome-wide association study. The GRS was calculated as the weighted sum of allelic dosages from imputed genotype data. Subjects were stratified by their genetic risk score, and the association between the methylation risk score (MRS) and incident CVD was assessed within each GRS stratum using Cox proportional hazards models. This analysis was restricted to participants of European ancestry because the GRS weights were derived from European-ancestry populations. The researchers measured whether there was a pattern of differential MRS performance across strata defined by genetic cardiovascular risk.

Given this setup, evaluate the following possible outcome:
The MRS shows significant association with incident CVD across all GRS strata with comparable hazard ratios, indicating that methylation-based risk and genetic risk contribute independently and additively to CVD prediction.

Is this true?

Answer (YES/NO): NO